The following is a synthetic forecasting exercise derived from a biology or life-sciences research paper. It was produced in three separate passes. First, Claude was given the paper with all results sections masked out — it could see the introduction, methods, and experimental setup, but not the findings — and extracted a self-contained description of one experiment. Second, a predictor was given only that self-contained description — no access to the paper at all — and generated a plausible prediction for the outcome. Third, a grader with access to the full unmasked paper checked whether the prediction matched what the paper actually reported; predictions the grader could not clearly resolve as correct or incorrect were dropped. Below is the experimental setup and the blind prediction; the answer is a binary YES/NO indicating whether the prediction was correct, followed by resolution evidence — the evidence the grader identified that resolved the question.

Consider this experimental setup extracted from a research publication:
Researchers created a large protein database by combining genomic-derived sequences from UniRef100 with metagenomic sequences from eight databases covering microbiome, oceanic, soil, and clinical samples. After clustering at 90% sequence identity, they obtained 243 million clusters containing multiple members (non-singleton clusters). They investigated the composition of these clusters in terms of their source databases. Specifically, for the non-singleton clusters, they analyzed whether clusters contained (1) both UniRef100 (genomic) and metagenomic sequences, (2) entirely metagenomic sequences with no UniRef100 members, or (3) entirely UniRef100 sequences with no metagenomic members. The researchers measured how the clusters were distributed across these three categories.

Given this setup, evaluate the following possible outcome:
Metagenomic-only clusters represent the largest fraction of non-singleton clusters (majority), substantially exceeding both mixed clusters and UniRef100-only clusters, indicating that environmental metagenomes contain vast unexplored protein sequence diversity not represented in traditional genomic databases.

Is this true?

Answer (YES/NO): YES